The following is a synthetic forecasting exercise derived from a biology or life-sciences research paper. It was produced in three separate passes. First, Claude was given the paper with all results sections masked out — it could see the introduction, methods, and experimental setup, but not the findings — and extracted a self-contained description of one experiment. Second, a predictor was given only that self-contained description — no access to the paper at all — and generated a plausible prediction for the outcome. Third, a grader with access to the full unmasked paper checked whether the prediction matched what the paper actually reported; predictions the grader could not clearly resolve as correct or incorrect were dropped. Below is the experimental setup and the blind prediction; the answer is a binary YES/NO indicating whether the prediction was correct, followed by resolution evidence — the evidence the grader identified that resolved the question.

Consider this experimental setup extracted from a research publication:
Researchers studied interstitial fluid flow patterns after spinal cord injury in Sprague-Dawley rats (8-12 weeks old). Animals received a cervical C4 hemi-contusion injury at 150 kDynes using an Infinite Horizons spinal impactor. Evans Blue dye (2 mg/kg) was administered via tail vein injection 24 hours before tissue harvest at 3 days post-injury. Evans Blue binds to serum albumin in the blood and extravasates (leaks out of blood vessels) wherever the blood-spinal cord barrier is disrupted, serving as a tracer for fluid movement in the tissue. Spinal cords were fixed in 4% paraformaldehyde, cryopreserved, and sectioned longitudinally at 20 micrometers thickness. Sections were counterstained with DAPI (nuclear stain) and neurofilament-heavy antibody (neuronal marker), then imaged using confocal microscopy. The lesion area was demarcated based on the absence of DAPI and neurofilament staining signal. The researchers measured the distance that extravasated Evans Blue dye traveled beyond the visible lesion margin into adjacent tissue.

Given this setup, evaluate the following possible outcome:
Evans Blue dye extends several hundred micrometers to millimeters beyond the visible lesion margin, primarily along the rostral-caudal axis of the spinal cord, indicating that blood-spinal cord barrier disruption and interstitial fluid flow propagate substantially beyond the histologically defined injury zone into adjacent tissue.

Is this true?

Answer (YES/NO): NO